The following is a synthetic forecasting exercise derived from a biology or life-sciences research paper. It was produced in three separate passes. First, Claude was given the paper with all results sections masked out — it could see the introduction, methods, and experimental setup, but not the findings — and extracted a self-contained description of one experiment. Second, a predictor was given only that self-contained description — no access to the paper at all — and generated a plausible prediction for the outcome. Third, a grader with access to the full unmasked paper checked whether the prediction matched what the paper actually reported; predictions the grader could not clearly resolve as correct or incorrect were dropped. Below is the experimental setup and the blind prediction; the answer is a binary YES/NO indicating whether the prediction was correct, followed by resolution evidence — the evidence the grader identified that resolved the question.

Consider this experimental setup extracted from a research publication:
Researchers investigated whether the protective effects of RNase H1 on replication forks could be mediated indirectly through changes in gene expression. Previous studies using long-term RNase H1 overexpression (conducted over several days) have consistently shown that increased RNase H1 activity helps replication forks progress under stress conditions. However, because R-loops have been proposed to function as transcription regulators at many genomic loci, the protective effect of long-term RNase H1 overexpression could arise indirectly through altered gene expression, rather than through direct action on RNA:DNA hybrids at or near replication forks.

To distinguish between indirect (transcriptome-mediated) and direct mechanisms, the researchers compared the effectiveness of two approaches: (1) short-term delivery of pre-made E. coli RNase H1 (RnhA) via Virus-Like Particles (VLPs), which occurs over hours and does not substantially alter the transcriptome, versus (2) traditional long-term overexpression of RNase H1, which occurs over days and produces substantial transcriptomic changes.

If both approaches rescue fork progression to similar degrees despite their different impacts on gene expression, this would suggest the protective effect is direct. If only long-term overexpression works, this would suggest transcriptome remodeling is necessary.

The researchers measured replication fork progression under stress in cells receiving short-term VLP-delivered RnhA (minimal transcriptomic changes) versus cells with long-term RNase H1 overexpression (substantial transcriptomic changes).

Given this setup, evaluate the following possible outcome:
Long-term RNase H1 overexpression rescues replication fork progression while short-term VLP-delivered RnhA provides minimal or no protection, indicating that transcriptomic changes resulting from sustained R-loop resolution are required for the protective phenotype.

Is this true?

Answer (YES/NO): NO